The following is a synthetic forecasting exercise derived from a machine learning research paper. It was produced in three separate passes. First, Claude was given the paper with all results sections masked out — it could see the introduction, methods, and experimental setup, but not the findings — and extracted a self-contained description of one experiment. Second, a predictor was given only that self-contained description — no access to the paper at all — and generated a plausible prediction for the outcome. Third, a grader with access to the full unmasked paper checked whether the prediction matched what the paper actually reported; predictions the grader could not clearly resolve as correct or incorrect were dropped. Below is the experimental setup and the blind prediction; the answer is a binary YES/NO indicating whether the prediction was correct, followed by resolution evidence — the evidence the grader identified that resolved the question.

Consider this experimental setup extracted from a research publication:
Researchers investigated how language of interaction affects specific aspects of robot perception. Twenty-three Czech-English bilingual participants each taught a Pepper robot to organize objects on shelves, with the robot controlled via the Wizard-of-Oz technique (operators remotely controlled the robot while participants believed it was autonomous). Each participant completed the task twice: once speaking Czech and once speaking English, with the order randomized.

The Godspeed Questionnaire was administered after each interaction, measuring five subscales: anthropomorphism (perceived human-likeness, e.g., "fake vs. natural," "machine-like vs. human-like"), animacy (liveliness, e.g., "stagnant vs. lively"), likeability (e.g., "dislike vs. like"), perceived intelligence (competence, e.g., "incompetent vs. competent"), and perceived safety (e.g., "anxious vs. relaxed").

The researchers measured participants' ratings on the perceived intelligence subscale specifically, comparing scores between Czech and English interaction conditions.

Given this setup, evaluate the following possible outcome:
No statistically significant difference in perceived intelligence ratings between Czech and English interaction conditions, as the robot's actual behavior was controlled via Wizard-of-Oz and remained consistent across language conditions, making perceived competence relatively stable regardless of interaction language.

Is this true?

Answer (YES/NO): NO